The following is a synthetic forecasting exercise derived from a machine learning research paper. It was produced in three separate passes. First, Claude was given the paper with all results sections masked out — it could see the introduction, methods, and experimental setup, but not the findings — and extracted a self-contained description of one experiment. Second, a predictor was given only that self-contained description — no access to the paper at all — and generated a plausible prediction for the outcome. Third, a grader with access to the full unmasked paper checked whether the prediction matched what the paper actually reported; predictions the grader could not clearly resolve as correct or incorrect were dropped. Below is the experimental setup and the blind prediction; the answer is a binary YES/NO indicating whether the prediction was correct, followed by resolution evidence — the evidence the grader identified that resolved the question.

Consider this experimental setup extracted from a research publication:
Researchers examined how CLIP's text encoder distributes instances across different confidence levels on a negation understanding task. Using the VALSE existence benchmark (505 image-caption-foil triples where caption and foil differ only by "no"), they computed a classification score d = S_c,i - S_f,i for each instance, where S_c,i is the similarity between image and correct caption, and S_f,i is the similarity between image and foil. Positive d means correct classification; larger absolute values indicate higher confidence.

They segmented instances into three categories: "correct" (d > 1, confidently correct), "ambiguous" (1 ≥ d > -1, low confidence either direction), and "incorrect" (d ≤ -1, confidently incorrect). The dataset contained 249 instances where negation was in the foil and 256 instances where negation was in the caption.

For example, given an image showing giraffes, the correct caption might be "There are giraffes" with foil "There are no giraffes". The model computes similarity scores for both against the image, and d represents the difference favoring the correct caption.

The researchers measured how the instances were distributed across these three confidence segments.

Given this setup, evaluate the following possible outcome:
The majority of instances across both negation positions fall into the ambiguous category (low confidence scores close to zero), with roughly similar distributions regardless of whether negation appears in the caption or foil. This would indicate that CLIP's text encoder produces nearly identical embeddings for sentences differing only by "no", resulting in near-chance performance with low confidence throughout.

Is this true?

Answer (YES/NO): NO